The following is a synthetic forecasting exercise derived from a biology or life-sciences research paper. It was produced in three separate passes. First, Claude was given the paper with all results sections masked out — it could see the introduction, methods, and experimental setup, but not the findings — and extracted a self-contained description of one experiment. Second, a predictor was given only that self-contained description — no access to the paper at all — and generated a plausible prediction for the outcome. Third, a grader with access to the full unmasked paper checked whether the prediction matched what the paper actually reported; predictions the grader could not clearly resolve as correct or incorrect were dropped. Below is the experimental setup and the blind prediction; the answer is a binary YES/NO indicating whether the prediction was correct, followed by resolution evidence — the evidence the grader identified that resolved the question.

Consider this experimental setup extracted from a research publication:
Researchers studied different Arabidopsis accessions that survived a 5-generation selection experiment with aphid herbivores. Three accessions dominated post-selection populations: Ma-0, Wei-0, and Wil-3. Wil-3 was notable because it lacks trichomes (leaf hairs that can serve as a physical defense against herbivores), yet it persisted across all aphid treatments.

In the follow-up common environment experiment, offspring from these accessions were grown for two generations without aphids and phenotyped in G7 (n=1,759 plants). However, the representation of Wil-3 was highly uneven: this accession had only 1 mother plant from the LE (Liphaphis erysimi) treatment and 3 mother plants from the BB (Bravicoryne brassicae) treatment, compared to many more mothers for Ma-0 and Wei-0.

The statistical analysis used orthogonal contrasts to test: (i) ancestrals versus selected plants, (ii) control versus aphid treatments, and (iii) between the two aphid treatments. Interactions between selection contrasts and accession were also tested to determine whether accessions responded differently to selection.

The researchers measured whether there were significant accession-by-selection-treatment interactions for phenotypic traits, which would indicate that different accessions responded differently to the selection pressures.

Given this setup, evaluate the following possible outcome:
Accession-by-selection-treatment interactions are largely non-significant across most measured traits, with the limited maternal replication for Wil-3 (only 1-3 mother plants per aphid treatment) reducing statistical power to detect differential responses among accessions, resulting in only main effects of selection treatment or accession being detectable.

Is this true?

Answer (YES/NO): NO